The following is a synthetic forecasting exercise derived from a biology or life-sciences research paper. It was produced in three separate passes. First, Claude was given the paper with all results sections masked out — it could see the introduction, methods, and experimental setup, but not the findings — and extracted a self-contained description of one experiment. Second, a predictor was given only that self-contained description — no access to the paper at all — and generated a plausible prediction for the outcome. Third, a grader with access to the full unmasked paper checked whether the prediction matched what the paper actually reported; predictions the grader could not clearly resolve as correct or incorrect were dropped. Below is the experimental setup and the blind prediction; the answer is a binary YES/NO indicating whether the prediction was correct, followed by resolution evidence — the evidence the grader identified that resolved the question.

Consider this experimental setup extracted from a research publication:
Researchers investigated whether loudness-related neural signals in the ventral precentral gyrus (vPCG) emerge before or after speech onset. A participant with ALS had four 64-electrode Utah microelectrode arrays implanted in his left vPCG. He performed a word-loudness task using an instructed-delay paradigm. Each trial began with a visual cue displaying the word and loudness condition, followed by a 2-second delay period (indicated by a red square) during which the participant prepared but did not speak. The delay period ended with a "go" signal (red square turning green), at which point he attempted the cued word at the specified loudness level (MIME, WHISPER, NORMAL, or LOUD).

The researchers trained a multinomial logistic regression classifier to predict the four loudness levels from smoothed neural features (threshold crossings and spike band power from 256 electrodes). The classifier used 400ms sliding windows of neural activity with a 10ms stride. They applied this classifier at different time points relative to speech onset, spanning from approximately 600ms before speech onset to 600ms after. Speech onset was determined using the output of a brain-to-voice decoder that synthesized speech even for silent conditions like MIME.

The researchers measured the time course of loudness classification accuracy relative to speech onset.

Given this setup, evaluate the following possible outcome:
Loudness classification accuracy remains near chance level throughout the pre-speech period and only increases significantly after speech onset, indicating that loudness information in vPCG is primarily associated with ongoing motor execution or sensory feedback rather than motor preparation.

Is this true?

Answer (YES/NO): NO